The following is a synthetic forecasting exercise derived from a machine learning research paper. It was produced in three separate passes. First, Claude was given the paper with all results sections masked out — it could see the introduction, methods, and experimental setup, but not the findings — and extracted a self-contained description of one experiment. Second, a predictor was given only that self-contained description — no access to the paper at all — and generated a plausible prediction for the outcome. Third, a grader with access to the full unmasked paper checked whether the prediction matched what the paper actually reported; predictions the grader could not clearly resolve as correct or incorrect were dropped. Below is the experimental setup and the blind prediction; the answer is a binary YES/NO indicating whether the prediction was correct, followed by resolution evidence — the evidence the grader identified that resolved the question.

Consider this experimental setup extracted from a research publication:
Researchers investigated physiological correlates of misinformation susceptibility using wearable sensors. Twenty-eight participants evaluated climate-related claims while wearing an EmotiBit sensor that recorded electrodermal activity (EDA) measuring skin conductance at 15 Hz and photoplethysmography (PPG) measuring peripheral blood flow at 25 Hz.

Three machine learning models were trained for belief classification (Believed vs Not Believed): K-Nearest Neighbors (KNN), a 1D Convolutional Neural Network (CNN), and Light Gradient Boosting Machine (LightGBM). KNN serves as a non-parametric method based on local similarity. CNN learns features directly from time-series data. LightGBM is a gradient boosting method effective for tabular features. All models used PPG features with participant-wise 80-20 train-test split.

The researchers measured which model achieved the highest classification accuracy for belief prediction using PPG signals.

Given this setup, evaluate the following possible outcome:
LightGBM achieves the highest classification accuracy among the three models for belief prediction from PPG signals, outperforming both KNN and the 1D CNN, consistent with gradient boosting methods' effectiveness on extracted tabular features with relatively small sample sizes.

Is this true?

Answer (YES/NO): NO